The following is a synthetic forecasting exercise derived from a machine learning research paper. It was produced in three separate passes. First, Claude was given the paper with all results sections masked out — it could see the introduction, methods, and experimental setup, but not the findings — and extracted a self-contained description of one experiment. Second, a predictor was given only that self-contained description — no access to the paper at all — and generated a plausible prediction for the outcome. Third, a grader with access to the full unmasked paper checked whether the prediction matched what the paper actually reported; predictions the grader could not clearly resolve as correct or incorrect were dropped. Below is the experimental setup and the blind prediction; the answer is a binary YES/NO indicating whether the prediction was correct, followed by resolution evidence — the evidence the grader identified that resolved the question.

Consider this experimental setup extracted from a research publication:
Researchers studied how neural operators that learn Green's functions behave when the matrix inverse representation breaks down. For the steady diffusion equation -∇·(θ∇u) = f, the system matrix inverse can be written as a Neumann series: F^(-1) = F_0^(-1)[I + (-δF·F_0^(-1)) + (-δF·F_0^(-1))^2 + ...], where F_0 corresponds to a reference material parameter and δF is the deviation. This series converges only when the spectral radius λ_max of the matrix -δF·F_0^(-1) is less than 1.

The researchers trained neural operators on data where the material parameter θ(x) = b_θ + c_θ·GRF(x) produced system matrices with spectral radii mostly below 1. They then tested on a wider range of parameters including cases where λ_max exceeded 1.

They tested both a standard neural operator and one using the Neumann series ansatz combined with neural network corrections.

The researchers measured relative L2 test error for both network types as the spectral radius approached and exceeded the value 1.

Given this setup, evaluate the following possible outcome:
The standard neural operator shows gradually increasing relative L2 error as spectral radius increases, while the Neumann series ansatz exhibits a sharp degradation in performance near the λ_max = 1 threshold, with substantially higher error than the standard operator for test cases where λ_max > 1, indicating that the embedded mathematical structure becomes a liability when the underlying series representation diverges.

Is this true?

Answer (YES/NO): NO